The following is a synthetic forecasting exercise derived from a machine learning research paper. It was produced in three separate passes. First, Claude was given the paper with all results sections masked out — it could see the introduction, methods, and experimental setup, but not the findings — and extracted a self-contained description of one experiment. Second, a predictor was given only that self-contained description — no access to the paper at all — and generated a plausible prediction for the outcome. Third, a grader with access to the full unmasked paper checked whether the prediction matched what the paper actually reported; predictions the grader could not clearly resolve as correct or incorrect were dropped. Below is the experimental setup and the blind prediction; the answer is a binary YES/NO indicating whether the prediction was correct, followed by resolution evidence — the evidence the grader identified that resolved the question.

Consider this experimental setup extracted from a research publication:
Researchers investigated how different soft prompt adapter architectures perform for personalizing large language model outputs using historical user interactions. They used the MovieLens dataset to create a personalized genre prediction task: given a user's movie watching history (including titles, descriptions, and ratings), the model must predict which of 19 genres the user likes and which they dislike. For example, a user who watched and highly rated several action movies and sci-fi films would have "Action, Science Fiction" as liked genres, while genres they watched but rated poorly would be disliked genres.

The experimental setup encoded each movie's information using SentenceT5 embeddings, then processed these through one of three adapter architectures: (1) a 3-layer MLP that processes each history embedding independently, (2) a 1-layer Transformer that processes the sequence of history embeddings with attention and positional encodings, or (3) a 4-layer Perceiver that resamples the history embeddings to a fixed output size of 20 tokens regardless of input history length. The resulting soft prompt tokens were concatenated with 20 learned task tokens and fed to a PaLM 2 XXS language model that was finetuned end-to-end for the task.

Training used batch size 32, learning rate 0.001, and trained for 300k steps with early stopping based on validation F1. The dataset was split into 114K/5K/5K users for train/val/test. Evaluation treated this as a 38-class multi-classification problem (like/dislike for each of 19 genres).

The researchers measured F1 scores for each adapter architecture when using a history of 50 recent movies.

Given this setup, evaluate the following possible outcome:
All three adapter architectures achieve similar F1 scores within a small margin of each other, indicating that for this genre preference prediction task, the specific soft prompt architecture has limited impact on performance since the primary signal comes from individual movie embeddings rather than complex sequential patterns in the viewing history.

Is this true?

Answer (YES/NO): NO